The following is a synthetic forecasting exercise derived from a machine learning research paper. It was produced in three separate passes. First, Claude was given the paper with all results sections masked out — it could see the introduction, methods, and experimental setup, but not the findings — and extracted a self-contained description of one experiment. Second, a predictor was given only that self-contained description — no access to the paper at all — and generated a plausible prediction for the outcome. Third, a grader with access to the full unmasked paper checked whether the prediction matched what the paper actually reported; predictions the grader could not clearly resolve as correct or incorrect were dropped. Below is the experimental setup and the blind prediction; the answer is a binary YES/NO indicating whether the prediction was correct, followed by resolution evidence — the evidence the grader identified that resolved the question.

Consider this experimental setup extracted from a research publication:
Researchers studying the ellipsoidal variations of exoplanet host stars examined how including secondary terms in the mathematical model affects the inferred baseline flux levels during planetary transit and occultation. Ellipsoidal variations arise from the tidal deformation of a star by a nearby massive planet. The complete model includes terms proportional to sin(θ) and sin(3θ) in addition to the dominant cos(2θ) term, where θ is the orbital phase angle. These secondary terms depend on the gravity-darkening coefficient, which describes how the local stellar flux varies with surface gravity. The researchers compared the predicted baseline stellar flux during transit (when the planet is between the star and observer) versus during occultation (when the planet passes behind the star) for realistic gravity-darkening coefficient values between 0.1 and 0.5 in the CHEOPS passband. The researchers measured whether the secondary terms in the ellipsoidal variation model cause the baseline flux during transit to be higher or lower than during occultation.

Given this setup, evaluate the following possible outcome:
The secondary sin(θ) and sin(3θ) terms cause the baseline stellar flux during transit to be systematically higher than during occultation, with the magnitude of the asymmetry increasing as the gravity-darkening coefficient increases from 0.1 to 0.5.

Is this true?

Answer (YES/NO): NO